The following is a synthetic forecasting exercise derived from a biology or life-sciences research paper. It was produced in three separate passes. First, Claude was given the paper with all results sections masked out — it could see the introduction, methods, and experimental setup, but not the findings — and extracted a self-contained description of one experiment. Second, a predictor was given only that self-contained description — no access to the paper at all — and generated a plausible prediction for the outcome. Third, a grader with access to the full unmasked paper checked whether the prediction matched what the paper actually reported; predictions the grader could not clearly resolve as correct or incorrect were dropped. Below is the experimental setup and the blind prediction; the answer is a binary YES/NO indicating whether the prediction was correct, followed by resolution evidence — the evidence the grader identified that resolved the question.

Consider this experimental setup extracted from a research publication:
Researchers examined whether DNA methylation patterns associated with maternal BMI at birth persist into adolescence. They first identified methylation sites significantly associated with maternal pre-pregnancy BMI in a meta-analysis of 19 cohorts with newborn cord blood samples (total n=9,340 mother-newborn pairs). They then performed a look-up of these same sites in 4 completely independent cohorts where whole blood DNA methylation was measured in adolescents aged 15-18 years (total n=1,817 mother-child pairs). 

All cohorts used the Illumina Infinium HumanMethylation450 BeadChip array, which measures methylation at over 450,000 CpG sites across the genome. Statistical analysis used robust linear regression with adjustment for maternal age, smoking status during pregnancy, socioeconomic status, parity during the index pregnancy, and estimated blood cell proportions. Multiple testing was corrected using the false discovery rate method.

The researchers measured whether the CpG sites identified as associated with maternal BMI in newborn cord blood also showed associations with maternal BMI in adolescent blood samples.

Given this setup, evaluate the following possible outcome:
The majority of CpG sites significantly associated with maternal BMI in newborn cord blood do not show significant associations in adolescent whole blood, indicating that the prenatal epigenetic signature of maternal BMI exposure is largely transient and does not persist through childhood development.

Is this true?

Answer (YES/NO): NO